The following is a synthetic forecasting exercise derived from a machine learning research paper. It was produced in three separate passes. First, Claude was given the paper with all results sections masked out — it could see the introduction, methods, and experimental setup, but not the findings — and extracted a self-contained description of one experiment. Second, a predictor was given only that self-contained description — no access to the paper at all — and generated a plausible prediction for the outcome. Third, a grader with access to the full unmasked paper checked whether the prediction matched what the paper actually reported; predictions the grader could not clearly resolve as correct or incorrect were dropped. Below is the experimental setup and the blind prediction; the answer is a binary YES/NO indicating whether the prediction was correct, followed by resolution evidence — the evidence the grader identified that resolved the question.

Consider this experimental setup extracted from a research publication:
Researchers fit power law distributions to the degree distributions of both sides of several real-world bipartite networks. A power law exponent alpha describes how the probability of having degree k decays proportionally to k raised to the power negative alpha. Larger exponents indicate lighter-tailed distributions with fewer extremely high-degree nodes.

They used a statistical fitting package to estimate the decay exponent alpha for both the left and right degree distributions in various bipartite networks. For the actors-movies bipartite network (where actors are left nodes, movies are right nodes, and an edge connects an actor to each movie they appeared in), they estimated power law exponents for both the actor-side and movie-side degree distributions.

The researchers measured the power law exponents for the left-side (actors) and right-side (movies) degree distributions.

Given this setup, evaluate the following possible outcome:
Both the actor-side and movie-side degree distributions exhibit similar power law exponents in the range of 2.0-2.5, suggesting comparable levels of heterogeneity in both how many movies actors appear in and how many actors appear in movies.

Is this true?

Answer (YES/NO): NO